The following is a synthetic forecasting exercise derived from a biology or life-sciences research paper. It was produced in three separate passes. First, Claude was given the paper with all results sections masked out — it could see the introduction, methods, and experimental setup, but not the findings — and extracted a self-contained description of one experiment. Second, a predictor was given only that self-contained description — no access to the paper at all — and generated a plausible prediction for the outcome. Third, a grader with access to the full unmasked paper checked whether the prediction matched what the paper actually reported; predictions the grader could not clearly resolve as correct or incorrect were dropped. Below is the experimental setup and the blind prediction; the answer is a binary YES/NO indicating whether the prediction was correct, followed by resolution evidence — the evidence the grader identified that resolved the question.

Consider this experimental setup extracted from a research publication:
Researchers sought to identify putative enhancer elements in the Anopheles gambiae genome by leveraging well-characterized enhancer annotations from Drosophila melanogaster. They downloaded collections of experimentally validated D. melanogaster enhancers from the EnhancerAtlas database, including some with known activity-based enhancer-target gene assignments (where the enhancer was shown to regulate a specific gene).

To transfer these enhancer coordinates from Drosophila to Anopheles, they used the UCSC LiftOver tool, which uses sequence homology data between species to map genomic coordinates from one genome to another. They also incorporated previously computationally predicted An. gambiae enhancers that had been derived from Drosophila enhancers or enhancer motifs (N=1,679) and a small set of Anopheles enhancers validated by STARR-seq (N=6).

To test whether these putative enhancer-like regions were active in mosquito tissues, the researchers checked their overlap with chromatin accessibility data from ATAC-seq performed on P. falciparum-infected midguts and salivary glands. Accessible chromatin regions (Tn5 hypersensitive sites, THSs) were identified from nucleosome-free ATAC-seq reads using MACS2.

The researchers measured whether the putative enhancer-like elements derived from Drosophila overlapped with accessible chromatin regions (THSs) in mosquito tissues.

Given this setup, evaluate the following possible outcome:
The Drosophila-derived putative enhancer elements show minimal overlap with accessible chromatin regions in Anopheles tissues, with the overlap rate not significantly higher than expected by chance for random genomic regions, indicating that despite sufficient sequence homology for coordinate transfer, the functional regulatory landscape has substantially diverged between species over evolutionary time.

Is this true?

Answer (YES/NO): NO